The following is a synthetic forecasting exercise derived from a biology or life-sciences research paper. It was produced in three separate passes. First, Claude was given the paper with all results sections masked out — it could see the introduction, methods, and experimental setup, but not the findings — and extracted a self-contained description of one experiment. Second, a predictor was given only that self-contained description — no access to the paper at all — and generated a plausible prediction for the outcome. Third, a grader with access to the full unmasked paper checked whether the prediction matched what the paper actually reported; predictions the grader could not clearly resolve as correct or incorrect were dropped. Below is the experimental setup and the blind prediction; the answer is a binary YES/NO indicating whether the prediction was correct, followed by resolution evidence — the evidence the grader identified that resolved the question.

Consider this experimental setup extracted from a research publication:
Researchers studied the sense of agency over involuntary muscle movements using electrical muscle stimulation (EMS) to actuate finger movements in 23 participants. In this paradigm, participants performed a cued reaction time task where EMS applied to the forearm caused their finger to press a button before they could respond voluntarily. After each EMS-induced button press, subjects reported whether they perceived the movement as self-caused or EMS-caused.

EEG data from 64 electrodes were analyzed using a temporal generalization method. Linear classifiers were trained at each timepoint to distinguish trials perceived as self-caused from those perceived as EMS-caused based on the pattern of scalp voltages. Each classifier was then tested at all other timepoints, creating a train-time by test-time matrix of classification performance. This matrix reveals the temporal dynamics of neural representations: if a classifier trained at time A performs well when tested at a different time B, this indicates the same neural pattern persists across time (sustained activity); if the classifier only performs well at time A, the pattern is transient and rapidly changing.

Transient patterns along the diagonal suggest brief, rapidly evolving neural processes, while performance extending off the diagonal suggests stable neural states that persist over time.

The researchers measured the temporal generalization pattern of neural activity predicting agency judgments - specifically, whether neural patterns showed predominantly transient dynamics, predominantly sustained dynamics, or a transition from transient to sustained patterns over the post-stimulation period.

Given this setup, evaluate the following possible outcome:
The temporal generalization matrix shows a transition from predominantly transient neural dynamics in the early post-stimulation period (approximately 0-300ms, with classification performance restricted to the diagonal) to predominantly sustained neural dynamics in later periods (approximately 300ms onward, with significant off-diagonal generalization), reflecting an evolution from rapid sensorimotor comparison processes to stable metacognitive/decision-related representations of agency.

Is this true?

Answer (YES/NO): YES